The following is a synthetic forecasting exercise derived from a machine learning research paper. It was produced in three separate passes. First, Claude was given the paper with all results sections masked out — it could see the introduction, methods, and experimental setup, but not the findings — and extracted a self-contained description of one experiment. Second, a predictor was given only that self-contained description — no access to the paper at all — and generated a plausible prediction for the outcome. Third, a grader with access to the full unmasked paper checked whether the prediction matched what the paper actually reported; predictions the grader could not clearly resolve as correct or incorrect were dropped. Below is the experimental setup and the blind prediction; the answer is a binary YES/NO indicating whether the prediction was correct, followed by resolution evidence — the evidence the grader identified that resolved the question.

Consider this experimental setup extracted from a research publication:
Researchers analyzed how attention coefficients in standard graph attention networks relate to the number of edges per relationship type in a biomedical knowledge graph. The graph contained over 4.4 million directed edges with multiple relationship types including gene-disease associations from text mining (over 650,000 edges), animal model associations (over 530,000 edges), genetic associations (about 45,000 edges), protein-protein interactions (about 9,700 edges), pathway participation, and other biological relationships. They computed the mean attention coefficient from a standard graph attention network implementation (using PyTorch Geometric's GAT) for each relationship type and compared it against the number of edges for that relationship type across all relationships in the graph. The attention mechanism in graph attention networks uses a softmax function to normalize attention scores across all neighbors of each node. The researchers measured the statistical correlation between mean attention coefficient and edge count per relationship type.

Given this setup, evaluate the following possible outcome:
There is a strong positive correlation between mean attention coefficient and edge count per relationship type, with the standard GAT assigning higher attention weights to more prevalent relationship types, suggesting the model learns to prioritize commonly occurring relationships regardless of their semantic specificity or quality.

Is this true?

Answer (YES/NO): NO